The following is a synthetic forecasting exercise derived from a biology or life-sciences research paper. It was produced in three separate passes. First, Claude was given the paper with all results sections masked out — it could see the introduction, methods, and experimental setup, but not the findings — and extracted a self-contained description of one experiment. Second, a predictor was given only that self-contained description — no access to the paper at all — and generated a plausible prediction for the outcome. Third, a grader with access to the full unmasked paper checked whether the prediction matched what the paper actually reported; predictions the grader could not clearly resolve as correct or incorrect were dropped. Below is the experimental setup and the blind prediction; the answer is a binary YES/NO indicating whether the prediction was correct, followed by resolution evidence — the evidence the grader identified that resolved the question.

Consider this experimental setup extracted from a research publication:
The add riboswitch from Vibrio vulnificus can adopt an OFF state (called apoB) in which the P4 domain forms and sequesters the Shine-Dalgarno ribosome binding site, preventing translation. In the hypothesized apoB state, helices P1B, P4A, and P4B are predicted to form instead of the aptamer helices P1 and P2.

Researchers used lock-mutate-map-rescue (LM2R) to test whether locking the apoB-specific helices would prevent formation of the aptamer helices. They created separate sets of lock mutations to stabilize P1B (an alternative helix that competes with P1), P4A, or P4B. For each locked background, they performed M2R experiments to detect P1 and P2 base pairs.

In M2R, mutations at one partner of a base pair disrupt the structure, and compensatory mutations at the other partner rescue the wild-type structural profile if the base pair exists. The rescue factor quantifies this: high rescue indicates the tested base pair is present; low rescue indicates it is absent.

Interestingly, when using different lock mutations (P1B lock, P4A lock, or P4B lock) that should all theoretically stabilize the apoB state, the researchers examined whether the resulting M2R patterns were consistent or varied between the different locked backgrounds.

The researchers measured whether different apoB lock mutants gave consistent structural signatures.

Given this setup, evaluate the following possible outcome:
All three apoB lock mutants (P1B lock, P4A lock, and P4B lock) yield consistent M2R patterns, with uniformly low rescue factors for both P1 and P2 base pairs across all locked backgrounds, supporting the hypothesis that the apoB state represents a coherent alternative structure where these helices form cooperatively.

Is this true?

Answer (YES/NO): NO